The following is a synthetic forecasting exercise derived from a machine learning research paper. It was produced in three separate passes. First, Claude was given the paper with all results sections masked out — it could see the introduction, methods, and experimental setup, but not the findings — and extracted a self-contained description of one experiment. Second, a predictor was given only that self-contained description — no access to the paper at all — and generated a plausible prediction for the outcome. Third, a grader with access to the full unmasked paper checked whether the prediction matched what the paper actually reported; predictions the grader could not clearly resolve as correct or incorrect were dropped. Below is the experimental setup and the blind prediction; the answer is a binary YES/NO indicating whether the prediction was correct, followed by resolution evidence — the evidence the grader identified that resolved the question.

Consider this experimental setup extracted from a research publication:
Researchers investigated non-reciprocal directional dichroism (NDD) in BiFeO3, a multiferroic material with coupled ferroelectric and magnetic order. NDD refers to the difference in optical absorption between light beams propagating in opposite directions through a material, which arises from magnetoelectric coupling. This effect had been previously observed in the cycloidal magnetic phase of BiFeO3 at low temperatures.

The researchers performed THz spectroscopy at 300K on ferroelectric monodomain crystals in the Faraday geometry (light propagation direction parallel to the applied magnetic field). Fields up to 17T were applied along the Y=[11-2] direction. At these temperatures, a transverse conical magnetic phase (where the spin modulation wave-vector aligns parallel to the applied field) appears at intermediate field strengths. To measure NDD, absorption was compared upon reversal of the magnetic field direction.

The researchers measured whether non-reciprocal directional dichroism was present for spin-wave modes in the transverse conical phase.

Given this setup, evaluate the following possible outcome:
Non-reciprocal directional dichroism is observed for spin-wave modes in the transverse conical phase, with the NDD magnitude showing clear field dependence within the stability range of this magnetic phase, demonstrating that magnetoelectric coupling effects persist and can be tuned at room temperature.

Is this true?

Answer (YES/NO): YES